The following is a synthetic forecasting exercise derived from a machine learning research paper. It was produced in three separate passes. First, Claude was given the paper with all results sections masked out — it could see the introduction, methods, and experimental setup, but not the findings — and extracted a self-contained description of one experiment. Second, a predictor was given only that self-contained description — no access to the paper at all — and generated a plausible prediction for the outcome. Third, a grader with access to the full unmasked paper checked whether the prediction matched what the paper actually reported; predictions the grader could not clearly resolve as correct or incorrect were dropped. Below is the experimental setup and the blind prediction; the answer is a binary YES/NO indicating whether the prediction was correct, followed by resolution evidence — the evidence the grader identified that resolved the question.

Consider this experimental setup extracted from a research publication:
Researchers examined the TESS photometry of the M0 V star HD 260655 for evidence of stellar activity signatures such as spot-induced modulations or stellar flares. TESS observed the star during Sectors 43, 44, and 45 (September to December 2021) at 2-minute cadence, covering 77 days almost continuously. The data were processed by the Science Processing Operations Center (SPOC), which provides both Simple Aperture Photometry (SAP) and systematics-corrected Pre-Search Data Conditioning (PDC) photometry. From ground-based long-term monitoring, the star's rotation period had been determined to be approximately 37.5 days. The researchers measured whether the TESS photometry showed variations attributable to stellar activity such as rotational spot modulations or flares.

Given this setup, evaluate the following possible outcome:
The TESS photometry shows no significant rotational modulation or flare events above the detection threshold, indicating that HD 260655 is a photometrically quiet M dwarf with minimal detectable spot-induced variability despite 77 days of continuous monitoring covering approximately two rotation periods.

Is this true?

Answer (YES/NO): YES